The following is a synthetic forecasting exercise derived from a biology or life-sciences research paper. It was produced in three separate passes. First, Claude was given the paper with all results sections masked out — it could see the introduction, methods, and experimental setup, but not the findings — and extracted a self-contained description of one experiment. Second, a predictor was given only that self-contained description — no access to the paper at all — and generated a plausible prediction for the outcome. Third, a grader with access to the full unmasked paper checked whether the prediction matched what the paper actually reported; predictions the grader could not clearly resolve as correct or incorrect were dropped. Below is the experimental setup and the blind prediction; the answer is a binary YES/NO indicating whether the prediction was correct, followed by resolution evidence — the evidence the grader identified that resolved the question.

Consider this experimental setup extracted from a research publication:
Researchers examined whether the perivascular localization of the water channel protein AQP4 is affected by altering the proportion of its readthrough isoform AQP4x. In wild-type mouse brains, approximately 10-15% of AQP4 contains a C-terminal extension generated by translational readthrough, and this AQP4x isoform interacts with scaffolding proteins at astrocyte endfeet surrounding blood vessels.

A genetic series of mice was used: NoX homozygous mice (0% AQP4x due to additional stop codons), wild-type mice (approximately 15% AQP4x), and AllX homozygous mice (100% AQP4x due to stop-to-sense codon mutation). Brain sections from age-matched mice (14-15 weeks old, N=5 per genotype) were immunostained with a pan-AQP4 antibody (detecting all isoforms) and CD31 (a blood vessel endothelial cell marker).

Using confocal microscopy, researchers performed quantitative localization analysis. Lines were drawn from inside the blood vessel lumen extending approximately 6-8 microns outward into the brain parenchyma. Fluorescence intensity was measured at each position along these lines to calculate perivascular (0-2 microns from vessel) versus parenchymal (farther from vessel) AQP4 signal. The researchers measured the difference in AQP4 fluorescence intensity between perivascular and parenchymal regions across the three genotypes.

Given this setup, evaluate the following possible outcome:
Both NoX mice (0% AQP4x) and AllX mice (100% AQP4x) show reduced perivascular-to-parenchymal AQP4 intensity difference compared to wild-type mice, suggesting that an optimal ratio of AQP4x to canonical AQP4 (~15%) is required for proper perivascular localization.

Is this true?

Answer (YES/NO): NO